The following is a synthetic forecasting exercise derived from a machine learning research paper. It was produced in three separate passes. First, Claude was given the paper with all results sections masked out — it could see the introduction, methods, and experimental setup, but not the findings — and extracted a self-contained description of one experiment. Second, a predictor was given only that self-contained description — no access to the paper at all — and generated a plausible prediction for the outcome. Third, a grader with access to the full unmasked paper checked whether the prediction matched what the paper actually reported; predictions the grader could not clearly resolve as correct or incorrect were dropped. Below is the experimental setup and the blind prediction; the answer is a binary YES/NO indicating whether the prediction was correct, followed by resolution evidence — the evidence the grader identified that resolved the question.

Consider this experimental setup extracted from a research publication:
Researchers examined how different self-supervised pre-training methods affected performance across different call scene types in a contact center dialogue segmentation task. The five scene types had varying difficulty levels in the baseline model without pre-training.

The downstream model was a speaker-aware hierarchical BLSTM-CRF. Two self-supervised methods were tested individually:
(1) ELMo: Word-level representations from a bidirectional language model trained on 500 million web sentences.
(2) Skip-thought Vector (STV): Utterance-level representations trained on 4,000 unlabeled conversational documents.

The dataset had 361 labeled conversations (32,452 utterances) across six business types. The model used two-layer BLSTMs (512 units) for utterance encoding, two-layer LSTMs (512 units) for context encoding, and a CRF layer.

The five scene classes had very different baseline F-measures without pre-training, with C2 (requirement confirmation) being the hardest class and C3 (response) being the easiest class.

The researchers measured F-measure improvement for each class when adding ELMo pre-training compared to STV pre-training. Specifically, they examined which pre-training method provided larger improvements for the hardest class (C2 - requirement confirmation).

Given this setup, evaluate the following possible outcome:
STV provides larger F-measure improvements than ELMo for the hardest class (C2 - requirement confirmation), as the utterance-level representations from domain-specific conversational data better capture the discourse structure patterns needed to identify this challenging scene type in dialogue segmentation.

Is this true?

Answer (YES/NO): NO